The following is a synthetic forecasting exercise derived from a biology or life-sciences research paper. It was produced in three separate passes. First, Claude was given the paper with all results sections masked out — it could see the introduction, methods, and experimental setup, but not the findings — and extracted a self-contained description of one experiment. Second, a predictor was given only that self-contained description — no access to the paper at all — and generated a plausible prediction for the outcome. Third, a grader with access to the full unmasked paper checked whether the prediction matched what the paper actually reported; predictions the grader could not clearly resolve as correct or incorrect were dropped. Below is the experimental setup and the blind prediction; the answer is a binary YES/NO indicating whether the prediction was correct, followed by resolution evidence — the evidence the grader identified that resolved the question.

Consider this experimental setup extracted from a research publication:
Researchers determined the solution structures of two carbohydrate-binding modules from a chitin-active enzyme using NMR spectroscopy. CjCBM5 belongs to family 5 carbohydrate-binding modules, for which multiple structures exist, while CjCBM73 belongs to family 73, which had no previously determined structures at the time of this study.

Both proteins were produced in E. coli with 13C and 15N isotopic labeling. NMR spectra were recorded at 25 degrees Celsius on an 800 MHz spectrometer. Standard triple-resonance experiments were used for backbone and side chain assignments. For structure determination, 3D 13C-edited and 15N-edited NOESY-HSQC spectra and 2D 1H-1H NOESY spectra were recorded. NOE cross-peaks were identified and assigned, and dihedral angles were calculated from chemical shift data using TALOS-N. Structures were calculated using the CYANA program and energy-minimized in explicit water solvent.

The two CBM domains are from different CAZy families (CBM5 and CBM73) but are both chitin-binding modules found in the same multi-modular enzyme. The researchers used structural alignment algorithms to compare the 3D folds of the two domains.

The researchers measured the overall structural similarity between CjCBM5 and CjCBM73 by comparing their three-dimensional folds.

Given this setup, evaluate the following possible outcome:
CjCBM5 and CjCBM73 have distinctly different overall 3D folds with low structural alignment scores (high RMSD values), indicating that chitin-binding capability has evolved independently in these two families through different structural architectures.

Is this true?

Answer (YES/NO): NO